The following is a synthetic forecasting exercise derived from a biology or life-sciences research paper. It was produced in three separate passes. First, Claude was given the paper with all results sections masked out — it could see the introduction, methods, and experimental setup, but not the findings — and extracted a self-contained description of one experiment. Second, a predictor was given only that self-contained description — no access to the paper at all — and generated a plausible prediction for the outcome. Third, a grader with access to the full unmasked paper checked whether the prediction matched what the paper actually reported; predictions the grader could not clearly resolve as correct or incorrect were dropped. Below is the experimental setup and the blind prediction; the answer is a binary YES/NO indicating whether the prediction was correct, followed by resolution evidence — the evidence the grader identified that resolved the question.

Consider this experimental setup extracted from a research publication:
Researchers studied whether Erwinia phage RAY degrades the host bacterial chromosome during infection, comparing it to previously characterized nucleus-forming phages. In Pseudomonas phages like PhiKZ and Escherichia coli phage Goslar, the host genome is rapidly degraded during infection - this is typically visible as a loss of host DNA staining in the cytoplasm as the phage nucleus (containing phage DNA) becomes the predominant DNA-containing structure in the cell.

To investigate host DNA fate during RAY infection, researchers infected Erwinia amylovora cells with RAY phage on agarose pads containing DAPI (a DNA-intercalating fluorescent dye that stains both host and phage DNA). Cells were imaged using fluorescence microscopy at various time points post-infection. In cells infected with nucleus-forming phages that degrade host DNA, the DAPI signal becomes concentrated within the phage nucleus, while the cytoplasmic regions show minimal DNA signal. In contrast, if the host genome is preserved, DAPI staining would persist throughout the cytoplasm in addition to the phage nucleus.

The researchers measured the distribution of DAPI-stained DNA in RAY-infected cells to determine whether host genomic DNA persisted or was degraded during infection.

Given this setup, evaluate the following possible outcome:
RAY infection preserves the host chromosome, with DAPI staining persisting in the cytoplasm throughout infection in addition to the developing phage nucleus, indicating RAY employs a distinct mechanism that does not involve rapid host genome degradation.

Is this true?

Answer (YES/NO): YES